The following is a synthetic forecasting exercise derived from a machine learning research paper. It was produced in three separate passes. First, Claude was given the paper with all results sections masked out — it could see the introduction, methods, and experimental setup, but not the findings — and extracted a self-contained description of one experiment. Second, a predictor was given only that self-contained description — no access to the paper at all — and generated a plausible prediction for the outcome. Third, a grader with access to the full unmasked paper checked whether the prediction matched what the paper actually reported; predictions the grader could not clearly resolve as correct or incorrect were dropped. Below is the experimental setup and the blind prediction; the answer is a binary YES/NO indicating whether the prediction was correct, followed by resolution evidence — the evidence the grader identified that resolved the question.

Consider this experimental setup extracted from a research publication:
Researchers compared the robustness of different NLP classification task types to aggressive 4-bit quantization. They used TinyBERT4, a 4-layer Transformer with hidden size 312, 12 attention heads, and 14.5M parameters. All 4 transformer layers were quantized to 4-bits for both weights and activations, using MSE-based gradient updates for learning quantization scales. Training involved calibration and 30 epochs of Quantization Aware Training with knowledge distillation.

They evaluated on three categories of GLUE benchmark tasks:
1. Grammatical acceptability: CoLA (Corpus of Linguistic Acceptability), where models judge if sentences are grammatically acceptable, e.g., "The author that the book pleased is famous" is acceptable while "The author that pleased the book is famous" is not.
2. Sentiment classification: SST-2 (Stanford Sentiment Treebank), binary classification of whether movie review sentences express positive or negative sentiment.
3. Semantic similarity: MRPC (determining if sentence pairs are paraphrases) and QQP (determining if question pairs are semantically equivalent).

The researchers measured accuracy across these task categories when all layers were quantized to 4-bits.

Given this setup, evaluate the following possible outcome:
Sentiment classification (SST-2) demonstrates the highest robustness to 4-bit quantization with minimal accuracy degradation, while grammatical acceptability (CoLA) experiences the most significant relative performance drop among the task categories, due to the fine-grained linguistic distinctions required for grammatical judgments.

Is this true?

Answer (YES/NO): NO